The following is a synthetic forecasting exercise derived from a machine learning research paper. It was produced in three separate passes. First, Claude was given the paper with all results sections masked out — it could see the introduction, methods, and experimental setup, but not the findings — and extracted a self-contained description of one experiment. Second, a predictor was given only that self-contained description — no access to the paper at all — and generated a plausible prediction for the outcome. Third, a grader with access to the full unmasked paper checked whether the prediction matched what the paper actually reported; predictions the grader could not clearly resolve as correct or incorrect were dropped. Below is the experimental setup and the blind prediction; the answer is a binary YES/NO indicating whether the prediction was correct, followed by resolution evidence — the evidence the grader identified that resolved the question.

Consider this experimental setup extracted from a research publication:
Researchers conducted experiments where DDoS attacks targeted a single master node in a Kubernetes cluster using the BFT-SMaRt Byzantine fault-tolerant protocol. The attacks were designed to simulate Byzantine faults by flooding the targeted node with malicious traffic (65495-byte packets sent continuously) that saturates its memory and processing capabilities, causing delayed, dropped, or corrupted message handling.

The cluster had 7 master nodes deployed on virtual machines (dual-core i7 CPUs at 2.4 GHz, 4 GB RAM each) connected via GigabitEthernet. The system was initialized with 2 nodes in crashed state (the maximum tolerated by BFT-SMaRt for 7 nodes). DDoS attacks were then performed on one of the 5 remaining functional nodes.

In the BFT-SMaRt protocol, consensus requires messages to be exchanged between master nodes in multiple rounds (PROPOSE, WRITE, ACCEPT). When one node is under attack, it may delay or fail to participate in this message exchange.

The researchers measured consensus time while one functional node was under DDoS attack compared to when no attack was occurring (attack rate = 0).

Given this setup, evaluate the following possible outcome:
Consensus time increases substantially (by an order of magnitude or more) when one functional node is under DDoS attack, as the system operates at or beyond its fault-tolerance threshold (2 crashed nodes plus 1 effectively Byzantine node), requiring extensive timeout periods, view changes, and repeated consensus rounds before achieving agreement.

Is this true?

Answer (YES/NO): NO